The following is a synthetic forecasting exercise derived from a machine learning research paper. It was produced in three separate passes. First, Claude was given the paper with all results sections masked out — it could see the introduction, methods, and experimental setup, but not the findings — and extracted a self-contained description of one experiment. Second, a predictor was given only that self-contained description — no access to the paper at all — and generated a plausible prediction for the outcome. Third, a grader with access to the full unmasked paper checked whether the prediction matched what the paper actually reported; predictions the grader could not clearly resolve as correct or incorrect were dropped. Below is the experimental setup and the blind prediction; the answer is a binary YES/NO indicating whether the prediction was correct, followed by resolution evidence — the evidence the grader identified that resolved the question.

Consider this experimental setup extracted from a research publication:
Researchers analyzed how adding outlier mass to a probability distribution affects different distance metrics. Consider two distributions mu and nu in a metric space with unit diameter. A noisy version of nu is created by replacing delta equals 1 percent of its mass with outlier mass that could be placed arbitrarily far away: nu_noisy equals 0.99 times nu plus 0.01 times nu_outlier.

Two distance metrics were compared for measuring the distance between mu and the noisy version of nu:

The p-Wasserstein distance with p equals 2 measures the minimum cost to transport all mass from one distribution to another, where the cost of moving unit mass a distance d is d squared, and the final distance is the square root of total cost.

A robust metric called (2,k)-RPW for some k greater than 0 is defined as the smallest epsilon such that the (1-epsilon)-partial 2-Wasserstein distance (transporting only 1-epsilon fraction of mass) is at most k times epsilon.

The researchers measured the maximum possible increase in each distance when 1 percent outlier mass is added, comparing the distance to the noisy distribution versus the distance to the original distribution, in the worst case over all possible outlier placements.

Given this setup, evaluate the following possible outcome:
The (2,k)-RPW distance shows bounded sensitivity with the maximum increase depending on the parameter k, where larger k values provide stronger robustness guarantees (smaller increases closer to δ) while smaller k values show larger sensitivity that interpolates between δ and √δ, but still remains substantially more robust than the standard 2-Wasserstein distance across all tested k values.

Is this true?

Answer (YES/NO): NO